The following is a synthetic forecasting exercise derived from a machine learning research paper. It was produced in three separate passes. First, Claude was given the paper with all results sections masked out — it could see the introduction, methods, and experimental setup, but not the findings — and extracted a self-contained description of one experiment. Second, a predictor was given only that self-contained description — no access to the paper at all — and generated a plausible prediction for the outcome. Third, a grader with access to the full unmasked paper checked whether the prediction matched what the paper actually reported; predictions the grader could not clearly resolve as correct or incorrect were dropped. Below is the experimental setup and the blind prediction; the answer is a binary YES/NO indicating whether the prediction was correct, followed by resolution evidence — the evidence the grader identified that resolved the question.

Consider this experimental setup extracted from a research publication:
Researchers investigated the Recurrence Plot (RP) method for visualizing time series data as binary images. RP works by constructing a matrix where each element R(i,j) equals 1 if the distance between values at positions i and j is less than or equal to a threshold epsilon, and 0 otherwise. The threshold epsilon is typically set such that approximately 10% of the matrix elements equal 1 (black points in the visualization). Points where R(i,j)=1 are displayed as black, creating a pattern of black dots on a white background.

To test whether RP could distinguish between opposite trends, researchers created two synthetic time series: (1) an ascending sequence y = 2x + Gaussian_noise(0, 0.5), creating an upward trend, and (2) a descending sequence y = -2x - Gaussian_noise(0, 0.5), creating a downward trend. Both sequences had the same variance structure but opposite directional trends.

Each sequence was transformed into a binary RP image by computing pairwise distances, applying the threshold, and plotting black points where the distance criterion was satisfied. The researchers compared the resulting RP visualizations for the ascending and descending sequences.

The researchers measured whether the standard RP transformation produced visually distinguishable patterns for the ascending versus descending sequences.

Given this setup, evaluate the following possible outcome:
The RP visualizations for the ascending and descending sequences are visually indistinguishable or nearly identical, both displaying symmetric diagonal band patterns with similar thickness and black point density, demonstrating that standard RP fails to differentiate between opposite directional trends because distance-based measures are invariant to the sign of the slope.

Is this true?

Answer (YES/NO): YES